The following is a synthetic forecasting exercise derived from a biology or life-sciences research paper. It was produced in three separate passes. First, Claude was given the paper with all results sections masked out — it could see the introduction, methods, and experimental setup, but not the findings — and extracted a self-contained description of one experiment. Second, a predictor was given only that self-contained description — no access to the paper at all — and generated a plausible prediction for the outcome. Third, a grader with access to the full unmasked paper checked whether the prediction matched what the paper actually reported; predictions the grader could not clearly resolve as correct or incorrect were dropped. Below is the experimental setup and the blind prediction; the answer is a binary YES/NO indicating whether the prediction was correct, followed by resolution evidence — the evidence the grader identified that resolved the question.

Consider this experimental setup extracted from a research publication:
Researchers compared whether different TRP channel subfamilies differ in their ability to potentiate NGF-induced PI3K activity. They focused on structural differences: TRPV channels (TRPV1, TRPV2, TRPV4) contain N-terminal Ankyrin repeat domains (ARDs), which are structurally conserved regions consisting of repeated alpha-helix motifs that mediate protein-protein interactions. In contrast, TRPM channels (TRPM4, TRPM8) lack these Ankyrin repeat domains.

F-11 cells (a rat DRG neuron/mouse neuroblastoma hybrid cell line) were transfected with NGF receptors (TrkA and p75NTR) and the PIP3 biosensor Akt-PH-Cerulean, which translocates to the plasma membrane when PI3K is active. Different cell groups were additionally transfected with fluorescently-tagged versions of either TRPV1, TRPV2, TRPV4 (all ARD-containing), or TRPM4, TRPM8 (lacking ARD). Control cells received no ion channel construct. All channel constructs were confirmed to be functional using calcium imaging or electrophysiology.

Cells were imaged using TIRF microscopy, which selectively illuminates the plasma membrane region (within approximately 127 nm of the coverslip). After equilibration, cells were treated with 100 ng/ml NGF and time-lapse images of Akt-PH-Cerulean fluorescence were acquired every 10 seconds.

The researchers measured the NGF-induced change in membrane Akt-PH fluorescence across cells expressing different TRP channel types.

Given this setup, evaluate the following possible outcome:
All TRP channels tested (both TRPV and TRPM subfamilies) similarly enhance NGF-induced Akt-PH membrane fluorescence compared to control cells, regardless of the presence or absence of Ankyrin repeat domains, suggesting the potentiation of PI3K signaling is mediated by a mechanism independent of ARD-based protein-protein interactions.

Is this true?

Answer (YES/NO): NO